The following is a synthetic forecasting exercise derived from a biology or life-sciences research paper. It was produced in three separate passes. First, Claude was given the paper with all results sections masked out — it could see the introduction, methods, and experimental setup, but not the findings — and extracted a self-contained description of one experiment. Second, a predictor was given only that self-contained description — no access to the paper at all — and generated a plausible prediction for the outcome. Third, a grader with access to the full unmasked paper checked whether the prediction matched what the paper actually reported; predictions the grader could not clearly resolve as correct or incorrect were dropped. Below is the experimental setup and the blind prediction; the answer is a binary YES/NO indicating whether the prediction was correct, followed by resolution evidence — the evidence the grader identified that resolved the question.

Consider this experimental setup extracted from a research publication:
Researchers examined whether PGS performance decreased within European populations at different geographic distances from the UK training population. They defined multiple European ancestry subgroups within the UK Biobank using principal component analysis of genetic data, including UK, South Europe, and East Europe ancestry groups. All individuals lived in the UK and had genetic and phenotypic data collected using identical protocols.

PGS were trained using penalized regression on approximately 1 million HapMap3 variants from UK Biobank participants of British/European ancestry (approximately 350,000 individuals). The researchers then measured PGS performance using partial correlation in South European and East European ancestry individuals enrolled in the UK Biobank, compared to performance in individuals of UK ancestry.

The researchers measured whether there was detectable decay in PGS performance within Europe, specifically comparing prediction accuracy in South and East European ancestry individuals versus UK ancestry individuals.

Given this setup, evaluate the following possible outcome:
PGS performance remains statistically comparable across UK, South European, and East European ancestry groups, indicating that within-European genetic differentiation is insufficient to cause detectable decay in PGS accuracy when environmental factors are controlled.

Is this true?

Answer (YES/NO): NO